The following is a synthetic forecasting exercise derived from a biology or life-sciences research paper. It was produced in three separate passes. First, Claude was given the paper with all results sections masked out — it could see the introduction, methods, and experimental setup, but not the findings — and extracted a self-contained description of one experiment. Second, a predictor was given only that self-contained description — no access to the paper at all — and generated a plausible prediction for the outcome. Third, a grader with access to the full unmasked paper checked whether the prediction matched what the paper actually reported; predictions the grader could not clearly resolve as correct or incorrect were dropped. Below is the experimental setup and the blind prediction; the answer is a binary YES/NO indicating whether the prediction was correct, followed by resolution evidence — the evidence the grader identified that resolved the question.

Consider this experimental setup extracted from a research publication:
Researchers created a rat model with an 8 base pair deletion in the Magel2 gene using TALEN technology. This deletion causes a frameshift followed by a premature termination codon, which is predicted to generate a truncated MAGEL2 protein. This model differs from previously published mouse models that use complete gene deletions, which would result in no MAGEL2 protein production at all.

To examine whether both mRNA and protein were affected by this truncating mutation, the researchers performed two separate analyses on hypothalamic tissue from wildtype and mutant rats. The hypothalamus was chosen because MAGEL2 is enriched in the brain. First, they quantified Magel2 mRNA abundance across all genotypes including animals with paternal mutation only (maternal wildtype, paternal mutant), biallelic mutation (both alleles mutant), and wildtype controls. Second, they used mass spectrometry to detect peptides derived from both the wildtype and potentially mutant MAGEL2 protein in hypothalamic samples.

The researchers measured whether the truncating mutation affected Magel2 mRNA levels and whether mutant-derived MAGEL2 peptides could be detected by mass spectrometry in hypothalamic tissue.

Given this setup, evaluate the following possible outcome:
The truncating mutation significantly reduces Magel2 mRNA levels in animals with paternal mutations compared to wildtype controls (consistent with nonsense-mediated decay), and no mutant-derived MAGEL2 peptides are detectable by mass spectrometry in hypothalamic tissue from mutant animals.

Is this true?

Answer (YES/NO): NO